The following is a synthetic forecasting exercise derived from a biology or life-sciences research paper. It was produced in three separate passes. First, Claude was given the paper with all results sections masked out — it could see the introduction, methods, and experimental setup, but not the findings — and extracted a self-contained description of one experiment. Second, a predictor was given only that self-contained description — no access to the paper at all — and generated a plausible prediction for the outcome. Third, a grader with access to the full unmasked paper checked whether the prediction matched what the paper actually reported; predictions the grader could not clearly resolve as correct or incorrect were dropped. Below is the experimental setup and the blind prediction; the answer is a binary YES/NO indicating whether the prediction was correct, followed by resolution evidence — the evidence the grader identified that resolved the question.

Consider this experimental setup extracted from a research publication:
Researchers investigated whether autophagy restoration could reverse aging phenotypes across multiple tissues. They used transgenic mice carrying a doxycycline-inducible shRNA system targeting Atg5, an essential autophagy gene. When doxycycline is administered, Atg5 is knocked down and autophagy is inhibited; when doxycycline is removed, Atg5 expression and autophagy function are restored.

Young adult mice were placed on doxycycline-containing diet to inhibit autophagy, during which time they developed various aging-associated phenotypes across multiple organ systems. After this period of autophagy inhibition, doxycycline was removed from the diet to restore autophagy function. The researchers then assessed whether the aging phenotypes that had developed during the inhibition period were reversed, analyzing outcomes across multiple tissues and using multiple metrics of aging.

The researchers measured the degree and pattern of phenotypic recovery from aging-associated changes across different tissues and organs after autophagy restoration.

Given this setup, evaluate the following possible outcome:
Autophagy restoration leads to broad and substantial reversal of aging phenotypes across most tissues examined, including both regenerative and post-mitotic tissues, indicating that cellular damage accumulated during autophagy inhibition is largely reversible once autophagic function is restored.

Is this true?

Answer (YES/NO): NO